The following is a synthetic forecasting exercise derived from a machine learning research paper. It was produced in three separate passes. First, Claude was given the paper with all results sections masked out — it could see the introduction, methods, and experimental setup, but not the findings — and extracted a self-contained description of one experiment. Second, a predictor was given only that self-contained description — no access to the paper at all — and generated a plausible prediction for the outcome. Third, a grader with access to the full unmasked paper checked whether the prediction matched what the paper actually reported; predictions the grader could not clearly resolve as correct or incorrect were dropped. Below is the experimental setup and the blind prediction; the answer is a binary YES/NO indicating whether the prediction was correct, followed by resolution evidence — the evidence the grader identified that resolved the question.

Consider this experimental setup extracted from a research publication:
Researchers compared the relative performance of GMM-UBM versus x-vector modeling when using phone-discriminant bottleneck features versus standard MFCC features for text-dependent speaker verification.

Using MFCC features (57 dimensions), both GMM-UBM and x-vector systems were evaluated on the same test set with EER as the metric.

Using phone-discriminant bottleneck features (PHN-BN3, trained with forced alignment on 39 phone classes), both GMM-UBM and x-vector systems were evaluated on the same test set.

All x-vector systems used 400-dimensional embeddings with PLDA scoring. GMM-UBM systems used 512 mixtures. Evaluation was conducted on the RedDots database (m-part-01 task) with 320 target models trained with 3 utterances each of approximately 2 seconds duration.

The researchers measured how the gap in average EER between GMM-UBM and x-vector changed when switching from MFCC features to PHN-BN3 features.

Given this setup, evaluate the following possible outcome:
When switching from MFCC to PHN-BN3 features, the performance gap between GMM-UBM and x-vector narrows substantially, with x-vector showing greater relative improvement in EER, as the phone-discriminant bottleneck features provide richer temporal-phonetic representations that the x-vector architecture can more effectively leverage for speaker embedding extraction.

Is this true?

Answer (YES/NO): NO